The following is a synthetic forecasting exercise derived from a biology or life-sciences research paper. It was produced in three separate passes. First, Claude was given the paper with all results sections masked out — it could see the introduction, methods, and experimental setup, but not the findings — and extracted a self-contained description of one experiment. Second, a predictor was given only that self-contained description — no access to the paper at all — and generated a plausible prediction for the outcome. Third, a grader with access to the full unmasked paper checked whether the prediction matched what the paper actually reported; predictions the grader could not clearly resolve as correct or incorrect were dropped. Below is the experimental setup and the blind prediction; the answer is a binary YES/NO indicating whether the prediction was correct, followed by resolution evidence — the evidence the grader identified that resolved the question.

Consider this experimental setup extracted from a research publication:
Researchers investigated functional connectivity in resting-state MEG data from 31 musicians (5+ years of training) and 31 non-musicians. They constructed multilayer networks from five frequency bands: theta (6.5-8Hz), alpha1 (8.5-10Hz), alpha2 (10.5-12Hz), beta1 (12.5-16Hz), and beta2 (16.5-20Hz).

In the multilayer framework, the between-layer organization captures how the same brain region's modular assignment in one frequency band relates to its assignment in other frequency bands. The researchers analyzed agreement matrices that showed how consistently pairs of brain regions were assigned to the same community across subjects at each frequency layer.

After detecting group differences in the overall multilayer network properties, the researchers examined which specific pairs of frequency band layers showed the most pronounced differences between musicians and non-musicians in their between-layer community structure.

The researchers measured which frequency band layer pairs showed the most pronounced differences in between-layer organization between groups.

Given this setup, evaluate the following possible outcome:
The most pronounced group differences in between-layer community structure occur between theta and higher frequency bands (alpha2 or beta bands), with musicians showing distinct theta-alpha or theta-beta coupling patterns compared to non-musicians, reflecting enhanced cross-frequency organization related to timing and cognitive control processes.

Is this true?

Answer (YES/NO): NO